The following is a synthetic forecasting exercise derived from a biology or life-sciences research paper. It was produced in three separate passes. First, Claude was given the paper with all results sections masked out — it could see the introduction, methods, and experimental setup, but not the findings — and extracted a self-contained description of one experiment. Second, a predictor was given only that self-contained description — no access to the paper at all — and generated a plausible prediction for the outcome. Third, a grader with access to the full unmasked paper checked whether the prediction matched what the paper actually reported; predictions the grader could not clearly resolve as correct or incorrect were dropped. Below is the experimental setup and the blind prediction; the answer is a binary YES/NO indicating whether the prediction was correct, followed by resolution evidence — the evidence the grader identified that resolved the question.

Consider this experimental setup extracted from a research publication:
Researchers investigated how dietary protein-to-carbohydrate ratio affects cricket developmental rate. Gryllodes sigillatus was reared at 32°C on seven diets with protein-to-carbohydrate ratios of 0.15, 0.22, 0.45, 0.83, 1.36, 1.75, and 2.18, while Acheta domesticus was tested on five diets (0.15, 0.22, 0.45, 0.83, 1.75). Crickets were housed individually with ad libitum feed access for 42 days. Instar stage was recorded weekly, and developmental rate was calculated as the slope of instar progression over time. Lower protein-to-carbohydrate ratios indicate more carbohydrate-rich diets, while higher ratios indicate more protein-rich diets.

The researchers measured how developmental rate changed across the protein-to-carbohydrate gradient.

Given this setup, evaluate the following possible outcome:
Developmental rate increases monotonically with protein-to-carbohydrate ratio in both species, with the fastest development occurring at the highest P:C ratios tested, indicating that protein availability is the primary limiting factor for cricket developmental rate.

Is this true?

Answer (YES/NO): NO